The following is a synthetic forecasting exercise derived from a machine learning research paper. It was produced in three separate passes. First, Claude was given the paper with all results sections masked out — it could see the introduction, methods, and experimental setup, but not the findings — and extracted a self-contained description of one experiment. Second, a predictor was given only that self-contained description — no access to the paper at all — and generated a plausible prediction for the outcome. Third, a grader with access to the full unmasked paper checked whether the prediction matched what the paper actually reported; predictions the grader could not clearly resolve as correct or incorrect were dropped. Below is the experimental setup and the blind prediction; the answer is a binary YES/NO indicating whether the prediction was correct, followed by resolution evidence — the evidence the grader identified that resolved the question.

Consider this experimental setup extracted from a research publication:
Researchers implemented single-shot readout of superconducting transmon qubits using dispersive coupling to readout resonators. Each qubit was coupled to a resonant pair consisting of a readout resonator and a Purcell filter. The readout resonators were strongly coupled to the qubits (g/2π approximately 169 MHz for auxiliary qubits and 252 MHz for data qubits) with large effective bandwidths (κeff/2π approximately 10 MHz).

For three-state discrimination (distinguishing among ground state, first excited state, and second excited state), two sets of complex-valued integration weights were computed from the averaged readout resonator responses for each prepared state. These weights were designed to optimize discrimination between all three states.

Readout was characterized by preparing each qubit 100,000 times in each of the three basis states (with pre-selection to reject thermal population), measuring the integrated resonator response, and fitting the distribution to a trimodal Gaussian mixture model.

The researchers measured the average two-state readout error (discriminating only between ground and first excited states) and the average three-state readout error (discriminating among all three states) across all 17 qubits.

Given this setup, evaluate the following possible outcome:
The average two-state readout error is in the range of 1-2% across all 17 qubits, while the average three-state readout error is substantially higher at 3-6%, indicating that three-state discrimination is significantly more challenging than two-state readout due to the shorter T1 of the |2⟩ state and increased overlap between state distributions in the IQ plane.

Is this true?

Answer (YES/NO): NO